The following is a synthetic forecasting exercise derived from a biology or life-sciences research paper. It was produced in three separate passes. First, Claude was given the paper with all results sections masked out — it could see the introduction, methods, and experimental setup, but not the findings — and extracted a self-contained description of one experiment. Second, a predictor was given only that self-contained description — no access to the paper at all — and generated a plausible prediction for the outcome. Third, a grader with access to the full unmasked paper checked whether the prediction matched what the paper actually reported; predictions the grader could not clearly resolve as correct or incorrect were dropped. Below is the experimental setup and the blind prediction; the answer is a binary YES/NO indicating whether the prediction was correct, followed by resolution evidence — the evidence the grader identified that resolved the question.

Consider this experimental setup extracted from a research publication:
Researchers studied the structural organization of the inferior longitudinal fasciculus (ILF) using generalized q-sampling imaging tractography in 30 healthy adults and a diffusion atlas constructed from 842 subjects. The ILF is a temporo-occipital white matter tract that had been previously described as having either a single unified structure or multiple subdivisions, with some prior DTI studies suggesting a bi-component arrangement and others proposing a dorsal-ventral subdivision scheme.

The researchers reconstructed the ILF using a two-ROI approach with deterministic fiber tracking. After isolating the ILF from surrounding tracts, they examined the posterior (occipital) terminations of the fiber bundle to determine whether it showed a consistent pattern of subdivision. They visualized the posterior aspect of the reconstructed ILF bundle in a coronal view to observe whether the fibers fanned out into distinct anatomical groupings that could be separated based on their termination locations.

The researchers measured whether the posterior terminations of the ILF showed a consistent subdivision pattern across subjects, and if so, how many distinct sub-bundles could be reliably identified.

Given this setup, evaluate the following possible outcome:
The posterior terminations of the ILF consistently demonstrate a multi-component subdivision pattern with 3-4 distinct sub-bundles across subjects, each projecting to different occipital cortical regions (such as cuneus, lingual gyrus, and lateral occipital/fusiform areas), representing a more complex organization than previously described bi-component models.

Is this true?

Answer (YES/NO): YES